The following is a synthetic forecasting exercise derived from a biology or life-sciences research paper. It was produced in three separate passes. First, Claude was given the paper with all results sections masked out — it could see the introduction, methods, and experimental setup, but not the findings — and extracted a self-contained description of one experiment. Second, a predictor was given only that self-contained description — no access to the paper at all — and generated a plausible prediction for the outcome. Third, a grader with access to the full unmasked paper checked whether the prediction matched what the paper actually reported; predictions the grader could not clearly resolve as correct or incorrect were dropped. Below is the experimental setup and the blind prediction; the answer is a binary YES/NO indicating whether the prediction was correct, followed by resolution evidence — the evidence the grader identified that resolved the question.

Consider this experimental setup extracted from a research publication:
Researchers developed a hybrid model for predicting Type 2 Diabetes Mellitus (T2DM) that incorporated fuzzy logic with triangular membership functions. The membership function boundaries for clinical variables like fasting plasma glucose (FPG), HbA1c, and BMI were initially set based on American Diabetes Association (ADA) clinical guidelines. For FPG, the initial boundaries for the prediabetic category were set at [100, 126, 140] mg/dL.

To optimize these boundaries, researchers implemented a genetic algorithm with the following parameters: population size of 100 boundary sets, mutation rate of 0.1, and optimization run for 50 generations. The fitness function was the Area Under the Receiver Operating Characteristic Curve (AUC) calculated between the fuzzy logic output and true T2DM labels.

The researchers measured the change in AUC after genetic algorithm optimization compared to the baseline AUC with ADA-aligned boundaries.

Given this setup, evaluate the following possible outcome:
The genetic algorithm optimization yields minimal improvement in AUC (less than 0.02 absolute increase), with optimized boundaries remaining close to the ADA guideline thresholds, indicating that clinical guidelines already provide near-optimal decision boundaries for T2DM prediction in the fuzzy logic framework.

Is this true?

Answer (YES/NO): NO